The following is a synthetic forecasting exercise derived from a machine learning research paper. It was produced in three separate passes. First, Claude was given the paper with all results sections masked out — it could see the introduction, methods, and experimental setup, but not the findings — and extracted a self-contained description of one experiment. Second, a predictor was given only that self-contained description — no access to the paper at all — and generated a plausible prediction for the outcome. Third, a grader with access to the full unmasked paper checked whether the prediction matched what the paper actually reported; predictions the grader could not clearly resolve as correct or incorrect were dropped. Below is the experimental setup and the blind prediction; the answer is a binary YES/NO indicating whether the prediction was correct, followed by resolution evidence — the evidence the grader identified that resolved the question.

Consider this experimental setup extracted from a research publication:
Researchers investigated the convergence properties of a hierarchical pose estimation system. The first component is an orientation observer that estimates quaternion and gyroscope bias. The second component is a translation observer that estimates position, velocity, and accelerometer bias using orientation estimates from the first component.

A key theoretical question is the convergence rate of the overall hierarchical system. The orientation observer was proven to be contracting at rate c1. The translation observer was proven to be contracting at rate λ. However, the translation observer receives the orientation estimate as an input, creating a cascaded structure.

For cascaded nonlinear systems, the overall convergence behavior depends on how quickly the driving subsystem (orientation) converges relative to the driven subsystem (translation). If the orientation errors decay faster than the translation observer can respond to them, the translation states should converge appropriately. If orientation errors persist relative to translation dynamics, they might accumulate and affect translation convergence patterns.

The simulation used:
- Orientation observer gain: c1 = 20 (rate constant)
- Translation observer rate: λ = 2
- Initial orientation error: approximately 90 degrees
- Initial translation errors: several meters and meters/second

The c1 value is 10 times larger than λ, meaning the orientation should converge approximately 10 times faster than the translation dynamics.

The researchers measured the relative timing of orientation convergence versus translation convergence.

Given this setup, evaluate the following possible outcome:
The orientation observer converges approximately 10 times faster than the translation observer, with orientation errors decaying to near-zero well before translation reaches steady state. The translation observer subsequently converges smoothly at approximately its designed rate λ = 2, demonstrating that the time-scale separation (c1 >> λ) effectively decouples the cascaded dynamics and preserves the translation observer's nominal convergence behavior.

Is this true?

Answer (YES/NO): NO